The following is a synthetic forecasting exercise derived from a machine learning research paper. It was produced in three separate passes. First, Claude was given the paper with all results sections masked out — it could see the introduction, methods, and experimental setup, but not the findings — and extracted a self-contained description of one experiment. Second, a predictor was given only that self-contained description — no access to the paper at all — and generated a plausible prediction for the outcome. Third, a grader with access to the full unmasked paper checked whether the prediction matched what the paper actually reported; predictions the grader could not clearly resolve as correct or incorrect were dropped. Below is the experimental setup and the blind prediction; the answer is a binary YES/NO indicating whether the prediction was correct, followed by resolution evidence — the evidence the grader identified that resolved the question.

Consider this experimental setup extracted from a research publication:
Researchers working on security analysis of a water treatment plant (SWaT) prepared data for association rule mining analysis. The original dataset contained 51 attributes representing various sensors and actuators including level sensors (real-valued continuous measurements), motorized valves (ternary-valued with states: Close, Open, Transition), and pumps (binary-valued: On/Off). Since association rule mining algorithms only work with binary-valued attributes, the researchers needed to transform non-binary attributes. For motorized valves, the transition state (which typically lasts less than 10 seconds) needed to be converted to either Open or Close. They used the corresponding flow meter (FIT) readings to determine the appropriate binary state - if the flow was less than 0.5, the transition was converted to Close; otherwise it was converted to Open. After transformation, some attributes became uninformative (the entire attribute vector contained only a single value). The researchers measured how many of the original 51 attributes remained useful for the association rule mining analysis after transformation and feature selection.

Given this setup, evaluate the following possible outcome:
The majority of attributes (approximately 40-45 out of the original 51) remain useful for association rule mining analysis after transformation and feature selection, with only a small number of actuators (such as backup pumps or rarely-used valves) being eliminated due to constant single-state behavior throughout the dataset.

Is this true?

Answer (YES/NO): NO